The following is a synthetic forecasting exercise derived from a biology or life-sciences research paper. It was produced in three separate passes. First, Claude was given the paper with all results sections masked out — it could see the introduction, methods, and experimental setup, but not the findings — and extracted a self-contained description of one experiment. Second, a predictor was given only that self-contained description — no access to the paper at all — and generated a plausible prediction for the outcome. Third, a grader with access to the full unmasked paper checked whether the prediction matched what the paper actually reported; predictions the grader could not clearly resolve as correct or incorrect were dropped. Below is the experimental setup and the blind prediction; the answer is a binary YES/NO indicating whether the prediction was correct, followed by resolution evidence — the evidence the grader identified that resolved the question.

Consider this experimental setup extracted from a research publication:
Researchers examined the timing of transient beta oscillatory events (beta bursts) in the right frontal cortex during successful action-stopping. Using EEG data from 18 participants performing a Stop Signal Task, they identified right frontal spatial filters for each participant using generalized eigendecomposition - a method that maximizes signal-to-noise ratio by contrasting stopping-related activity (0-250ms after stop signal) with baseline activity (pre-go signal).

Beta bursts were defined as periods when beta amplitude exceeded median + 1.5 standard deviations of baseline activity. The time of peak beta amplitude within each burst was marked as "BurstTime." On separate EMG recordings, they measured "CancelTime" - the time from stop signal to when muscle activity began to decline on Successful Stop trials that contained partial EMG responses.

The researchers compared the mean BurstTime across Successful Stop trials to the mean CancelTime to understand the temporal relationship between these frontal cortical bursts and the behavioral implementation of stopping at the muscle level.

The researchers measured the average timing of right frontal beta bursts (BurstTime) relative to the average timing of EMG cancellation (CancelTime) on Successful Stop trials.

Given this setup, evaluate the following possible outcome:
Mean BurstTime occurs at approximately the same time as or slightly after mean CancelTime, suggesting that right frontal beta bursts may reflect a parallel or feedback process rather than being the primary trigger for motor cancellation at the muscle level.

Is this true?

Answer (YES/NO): NO